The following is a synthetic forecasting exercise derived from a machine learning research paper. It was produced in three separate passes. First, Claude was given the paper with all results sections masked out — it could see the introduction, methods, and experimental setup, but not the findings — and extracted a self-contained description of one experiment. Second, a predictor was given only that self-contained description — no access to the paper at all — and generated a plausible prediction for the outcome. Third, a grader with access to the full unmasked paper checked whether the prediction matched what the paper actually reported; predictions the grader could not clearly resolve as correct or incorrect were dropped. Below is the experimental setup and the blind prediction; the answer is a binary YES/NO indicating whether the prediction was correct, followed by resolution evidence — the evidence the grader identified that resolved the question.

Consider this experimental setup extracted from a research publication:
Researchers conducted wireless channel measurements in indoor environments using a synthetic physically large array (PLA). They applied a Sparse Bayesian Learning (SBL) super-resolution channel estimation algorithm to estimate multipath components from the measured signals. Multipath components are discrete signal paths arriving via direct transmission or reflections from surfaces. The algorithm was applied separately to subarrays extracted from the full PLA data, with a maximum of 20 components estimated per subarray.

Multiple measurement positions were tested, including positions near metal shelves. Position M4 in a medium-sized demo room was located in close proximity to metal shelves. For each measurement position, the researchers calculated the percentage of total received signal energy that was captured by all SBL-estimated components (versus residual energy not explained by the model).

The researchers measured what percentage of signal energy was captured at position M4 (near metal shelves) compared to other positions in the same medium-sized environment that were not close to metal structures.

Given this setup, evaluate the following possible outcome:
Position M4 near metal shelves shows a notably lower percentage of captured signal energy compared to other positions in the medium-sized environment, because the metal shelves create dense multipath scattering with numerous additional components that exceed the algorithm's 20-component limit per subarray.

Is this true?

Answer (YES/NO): NO